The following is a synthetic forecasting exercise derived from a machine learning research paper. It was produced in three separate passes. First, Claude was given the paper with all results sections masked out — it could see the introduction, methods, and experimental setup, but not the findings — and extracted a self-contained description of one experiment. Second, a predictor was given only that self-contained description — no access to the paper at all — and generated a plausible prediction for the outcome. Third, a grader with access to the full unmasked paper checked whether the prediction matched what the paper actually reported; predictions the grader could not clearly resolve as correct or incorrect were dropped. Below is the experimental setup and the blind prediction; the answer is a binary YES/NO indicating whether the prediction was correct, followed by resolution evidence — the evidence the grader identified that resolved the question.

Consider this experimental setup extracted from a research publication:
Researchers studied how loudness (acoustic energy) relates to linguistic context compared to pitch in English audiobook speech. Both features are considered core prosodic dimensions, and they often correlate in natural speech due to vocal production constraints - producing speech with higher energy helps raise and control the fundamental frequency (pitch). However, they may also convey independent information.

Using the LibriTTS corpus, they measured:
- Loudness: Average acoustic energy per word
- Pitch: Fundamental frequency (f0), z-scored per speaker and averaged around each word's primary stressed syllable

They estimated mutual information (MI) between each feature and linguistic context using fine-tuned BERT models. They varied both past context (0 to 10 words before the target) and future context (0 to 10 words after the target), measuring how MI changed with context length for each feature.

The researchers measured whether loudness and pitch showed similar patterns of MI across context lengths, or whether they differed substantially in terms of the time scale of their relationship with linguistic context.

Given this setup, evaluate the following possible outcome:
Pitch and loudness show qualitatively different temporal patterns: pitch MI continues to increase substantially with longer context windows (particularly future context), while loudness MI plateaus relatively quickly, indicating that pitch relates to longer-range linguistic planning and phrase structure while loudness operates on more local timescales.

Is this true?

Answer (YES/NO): NO